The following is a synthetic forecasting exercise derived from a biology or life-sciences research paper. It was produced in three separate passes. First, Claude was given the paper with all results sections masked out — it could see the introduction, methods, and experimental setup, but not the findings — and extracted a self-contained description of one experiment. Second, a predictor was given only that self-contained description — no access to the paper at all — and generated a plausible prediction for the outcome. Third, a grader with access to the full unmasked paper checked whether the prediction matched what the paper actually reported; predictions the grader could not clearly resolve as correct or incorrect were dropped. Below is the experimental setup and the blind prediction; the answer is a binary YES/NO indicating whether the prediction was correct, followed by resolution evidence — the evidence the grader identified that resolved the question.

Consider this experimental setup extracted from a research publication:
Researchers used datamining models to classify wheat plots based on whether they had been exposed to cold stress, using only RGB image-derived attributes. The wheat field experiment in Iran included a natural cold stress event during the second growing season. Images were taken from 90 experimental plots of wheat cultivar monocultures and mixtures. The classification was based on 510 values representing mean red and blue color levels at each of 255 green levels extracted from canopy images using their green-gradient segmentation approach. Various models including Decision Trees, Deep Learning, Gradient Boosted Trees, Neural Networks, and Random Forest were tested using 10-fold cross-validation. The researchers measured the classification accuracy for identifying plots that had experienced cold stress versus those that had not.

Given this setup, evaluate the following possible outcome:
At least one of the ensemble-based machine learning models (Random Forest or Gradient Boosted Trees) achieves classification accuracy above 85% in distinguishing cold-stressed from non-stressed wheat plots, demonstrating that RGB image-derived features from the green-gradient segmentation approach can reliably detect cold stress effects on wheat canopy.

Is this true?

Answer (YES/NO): YES